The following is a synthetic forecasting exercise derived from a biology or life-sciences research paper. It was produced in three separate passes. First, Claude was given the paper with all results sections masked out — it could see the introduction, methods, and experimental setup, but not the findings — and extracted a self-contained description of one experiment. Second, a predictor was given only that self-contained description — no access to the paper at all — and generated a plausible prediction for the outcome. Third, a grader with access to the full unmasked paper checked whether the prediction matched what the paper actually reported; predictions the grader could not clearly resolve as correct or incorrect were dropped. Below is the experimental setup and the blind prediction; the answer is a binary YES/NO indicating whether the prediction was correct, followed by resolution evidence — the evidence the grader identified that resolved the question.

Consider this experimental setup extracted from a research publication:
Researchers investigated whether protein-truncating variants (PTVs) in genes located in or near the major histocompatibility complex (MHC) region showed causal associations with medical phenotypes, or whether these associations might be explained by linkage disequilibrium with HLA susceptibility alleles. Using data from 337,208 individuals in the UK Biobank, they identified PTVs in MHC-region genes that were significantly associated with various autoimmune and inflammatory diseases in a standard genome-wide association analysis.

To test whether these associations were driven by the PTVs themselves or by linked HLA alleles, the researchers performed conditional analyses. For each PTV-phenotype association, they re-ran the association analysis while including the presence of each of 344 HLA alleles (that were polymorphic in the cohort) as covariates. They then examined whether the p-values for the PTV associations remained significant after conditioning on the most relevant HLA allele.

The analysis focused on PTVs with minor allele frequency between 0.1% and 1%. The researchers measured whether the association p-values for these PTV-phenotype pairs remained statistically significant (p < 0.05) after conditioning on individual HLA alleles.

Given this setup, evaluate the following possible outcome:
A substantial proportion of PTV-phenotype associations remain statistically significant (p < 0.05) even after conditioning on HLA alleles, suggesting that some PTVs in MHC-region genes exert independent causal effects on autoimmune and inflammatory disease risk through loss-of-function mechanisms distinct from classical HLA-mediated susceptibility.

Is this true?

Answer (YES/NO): NO